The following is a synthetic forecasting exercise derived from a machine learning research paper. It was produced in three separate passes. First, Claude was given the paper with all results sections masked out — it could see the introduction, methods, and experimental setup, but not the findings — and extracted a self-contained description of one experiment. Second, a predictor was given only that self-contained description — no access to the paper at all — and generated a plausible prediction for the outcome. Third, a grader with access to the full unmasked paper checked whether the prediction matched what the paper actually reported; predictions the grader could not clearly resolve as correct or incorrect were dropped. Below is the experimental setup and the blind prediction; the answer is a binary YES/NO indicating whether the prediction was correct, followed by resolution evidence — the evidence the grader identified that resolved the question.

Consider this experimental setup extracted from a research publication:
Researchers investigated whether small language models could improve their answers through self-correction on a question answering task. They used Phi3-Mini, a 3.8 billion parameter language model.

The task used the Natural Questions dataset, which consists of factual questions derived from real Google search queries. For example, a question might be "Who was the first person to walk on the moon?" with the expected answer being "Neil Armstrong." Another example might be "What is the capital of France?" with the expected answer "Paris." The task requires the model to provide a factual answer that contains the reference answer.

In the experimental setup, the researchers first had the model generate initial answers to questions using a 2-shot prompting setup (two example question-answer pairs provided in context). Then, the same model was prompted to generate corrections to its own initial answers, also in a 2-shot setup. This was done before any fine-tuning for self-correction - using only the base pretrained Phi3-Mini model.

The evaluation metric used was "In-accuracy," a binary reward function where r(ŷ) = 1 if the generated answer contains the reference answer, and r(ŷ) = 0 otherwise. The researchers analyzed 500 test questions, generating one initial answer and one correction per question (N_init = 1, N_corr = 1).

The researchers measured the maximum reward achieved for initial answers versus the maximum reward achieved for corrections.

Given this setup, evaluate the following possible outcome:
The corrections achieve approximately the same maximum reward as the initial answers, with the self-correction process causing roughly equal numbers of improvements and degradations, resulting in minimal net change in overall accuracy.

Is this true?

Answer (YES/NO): NO